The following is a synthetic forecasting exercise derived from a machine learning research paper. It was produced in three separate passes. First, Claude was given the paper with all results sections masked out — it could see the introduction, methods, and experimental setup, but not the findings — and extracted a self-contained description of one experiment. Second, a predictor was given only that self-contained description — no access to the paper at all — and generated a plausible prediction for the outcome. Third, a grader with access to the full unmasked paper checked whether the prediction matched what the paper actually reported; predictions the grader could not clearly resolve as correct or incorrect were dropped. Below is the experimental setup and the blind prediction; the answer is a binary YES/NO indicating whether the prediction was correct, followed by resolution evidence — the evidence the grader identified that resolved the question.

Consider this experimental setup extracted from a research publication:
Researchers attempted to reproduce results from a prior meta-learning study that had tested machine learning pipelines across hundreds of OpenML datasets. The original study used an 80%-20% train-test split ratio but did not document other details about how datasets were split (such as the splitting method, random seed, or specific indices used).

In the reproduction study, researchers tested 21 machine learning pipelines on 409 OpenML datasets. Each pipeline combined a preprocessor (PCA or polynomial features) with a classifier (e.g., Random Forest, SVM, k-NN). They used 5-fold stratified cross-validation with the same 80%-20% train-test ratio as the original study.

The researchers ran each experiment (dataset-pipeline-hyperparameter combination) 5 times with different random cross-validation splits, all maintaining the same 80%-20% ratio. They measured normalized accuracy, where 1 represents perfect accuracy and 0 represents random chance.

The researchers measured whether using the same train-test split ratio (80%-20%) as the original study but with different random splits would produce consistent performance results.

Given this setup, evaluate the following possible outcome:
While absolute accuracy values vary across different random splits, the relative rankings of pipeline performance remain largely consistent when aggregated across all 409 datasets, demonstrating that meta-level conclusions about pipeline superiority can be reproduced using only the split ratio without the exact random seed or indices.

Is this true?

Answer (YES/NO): NO